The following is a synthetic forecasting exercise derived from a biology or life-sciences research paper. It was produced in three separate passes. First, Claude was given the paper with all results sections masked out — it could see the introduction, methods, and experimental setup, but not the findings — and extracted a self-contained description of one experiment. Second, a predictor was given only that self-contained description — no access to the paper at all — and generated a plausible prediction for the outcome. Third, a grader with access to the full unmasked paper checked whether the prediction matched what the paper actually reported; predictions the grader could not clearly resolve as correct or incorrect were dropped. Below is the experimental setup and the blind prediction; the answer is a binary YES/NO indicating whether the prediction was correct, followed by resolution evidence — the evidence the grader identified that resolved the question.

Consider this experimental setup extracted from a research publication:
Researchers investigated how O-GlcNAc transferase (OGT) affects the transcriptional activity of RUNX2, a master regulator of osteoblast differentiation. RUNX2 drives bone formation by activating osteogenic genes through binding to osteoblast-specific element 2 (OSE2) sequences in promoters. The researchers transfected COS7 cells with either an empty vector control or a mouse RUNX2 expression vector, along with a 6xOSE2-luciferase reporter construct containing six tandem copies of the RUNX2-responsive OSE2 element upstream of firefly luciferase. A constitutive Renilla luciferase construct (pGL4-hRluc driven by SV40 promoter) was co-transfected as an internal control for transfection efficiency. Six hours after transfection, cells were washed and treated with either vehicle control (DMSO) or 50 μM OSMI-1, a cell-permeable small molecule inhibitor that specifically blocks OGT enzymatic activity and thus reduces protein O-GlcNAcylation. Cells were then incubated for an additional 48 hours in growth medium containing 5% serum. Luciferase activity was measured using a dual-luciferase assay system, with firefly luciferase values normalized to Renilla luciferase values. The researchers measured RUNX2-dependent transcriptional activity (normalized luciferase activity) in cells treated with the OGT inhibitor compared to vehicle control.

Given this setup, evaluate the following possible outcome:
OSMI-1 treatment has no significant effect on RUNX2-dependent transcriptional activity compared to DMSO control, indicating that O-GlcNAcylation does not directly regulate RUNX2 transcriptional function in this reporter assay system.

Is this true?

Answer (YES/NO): NO